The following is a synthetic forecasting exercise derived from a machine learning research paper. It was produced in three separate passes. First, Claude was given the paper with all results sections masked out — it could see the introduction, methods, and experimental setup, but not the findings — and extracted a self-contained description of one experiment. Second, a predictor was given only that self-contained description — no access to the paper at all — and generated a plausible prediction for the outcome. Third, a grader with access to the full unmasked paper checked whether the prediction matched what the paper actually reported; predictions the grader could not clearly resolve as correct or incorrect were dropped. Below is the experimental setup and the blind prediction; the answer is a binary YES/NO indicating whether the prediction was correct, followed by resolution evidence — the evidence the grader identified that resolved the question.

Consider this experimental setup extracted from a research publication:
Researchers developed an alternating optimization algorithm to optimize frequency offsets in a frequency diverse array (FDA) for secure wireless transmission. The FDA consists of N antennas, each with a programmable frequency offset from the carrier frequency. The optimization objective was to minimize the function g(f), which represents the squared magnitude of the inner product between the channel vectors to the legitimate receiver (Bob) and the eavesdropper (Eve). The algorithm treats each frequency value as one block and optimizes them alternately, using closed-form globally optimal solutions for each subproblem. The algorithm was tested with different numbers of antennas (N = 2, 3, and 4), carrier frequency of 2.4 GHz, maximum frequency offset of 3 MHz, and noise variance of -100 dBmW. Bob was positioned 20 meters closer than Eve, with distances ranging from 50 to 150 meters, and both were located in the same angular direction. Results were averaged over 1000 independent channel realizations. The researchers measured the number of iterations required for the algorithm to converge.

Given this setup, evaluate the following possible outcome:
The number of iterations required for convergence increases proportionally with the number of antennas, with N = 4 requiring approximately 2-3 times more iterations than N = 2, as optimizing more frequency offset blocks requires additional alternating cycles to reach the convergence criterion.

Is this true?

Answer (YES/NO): NO